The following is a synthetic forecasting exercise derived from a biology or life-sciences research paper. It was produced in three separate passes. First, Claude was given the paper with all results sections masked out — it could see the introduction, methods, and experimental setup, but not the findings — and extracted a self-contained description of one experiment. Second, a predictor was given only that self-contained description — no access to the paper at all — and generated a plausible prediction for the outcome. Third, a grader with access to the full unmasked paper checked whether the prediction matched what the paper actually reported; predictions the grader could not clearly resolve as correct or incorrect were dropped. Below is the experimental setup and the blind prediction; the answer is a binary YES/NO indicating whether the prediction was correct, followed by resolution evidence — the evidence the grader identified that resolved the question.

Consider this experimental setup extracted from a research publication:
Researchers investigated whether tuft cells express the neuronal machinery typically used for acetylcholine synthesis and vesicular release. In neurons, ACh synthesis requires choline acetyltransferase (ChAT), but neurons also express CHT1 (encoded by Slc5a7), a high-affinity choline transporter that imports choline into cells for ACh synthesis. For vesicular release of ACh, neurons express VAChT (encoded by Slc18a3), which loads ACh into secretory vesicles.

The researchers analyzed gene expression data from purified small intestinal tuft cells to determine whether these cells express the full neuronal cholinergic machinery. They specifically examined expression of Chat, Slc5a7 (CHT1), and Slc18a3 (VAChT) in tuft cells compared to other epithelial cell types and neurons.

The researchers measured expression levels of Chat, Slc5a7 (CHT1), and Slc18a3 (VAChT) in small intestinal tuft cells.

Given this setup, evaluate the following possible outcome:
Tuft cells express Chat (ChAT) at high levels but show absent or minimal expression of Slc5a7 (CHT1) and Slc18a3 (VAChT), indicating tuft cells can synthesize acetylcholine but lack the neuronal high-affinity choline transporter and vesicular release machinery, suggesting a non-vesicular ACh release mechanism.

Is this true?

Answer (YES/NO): YES